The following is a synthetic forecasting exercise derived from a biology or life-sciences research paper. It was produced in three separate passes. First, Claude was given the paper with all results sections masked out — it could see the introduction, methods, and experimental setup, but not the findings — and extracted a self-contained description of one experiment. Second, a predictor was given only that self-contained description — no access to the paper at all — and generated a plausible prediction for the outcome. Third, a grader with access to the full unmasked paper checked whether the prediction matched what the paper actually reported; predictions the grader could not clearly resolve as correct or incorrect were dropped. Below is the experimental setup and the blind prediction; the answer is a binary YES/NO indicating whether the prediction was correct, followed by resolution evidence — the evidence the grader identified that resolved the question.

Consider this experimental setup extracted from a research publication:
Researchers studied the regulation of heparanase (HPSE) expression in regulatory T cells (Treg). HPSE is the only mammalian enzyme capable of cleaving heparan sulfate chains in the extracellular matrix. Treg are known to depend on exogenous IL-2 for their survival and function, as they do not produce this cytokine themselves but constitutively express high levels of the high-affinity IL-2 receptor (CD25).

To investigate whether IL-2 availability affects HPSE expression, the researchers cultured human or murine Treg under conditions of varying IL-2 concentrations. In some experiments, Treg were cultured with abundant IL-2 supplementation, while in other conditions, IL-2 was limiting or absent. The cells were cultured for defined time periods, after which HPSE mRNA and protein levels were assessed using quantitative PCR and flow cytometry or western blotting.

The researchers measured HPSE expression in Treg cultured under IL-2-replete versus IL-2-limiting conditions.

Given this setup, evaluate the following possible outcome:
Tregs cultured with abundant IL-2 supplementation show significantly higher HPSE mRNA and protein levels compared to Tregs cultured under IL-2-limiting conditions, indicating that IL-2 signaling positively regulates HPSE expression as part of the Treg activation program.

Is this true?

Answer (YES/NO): NO